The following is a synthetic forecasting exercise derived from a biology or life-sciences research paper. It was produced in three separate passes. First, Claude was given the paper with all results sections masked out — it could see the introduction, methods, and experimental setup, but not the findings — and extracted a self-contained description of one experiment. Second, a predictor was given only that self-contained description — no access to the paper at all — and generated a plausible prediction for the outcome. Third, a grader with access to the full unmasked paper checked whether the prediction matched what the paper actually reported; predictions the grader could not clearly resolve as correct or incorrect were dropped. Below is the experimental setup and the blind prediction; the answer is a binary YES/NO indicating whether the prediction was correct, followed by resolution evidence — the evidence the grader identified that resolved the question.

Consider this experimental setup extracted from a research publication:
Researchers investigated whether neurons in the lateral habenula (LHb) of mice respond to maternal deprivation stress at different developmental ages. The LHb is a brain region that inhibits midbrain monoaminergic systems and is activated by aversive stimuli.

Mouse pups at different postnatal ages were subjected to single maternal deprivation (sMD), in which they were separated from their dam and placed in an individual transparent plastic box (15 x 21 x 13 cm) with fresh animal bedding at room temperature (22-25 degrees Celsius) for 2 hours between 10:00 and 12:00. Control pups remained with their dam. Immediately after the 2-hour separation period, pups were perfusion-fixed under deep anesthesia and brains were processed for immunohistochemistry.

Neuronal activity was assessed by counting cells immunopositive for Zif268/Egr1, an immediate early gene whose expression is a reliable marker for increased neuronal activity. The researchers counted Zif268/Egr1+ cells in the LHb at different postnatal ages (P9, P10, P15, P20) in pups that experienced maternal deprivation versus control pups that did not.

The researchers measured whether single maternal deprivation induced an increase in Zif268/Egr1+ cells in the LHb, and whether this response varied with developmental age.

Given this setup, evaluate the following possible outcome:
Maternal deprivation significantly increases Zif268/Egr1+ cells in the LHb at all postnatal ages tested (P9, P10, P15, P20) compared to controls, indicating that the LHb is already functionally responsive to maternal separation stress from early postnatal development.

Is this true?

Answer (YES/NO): NO